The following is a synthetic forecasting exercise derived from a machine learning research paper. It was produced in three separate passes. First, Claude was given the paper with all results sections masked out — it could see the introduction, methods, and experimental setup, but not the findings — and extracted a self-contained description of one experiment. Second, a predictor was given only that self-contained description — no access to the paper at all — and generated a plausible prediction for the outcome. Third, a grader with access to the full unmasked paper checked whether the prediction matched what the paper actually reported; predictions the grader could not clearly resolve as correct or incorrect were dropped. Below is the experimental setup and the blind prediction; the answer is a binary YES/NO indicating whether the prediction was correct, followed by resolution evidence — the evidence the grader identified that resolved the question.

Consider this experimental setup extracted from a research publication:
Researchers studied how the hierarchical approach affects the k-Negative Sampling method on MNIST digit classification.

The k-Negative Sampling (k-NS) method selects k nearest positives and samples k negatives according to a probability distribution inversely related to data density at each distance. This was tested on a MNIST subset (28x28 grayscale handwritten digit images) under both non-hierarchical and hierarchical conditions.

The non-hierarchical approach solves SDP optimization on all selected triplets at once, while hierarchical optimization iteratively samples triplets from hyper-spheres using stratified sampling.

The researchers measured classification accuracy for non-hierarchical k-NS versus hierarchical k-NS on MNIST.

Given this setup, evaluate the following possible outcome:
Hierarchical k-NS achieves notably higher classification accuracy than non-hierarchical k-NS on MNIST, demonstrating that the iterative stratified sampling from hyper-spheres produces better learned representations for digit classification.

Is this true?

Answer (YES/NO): NO